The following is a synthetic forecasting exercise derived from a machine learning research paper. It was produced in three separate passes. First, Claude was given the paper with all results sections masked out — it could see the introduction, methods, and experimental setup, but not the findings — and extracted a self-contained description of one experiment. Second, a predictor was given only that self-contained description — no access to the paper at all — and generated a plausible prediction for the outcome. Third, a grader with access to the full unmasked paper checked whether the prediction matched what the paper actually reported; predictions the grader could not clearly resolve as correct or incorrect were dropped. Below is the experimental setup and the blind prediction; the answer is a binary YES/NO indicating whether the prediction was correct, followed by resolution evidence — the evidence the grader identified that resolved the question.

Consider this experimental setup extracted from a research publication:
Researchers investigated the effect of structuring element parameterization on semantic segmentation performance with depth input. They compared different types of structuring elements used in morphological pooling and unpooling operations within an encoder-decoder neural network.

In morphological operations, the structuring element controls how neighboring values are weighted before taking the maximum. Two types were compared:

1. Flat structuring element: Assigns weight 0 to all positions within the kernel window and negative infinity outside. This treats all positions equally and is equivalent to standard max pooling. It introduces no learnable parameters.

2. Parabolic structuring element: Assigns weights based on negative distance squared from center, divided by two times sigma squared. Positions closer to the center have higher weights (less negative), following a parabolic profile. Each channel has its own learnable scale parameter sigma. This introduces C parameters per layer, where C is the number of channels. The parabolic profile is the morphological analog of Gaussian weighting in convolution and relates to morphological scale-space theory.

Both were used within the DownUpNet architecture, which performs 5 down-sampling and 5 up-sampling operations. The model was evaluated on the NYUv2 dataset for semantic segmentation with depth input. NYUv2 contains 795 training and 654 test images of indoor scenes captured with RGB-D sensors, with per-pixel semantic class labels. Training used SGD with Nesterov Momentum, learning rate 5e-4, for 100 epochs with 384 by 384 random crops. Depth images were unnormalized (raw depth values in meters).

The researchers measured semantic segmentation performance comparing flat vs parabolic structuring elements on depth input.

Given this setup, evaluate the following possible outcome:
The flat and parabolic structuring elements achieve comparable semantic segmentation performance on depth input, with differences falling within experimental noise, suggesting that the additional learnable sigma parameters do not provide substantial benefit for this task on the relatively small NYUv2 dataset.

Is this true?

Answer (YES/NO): NO